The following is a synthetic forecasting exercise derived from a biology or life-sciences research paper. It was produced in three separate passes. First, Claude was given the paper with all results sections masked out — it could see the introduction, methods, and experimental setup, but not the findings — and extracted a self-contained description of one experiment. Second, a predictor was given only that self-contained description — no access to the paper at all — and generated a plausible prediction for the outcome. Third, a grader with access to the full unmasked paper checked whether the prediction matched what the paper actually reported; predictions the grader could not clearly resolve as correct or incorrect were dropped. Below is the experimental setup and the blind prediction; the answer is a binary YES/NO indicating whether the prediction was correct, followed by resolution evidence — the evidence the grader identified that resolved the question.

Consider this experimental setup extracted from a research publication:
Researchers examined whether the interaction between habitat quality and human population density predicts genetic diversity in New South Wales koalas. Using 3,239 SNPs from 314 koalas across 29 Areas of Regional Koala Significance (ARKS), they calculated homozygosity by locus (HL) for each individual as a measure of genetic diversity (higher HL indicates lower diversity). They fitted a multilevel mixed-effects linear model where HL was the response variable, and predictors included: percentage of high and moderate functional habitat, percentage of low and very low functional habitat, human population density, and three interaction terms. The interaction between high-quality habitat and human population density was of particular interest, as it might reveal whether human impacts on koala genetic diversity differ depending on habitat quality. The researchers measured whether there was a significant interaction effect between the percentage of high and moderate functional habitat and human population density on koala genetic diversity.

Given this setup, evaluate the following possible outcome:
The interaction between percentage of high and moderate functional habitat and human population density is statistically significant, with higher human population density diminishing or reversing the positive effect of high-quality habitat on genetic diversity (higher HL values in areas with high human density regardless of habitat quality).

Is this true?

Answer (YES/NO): NO